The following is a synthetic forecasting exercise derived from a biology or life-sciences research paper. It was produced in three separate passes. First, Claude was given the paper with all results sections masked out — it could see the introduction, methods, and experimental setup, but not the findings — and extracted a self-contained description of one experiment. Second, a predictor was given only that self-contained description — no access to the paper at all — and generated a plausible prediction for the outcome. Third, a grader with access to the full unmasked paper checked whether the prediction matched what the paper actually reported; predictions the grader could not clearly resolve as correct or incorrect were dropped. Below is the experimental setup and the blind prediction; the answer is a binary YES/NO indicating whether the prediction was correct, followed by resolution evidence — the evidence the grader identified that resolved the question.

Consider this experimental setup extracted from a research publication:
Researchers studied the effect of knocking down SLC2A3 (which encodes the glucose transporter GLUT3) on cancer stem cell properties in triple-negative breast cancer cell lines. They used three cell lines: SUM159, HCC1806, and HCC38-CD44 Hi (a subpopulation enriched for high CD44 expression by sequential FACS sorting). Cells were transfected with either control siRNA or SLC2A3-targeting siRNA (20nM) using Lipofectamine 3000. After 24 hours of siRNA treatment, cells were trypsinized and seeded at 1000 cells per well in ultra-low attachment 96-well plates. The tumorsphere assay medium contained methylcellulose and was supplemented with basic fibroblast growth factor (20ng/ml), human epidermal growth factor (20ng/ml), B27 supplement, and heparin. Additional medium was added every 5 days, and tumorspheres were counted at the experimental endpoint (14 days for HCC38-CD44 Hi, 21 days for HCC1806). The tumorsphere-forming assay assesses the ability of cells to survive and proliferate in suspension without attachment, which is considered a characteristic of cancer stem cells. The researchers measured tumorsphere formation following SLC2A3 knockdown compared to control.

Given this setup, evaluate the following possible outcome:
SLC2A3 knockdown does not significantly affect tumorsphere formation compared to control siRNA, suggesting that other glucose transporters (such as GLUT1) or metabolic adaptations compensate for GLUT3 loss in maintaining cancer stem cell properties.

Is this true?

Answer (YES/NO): NO